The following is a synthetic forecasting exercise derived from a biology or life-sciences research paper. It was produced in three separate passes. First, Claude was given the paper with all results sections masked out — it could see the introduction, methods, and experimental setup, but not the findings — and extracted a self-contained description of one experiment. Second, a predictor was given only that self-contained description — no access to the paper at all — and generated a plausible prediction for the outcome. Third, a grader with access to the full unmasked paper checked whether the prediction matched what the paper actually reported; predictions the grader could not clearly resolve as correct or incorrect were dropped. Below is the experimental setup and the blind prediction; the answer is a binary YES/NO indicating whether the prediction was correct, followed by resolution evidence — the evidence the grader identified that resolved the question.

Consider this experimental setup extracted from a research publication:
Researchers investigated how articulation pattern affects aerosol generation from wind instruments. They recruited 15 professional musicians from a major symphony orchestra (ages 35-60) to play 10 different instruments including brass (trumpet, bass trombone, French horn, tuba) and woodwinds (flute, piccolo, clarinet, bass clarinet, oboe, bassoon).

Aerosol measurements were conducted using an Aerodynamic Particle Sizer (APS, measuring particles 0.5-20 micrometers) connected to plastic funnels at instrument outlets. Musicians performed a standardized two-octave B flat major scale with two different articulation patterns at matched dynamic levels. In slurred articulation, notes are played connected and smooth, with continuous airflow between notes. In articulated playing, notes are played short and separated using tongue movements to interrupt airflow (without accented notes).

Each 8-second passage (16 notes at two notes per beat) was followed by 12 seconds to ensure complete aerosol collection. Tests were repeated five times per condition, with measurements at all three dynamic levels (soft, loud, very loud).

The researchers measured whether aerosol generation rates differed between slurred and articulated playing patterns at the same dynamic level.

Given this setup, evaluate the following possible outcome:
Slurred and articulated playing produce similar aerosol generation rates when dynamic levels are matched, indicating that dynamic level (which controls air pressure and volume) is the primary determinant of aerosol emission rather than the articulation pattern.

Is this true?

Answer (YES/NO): NO